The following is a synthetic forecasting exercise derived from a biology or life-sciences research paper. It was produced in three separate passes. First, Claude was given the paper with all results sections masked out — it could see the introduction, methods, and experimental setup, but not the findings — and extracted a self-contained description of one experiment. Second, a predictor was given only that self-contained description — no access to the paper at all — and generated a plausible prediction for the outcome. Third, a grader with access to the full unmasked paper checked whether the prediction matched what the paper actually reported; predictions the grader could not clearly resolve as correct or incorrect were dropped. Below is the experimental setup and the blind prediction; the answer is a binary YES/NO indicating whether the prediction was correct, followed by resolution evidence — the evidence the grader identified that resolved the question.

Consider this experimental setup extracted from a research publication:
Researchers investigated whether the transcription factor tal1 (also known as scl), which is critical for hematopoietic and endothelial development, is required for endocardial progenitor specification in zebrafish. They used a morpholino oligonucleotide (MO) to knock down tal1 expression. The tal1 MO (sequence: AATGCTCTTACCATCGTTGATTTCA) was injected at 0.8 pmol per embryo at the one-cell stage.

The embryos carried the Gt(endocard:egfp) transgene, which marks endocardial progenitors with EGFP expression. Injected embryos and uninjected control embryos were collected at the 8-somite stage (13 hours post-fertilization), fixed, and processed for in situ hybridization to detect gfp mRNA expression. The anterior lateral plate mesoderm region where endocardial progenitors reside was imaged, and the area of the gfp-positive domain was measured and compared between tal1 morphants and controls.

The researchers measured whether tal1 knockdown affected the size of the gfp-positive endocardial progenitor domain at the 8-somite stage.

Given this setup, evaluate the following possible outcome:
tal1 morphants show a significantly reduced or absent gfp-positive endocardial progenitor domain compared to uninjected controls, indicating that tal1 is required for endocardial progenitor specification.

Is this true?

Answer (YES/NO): NO